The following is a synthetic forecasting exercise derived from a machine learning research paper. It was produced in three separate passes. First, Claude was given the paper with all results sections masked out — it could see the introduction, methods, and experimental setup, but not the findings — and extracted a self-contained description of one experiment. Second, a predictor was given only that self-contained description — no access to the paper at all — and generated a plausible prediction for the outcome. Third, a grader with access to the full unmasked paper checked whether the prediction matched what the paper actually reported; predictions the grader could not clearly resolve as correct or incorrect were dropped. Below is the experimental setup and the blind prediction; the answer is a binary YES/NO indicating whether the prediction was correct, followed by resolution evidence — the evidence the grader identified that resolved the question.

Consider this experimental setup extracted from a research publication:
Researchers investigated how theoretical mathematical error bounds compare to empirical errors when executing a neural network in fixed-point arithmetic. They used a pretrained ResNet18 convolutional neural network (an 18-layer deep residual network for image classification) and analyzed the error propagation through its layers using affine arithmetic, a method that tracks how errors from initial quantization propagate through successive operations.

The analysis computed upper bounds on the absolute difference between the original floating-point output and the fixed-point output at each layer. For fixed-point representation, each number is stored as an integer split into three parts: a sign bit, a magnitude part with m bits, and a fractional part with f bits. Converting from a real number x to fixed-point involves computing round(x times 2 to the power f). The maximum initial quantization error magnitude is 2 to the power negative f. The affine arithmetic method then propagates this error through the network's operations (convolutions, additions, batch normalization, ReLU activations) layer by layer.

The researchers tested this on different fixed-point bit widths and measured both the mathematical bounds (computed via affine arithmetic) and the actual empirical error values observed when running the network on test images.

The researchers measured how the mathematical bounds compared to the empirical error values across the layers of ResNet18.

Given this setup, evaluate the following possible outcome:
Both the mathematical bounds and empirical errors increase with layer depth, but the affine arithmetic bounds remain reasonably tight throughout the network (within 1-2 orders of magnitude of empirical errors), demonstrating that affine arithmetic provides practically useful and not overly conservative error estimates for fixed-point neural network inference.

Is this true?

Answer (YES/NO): NO